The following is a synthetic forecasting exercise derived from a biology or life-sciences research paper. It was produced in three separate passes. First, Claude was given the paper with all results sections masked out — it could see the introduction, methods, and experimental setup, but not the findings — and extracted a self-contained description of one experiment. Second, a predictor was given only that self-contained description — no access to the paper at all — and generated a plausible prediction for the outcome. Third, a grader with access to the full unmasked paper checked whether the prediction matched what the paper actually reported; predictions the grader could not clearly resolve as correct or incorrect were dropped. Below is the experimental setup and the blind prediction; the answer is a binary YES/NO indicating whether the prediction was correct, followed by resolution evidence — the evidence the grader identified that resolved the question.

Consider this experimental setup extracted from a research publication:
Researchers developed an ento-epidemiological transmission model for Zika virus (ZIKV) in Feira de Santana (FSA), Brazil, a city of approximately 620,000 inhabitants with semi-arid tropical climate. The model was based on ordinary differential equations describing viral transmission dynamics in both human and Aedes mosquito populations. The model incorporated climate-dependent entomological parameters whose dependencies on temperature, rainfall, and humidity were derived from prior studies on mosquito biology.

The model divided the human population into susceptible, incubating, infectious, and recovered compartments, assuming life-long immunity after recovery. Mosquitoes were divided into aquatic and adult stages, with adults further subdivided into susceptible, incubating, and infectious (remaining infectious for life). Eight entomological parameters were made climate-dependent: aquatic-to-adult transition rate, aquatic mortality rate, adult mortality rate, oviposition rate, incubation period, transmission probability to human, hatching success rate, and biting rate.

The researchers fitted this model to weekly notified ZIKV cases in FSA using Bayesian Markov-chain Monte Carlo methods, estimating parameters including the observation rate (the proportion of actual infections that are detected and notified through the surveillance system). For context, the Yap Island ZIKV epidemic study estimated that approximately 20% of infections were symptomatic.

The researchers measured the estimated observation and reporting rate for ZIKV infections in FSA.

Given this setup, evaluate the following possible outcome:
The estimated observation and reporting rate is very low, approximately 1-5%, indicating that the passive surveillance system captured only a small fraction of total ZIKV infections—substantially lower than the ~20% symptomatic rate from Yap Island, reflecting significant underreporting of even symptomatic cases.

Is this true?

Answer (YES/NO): NO